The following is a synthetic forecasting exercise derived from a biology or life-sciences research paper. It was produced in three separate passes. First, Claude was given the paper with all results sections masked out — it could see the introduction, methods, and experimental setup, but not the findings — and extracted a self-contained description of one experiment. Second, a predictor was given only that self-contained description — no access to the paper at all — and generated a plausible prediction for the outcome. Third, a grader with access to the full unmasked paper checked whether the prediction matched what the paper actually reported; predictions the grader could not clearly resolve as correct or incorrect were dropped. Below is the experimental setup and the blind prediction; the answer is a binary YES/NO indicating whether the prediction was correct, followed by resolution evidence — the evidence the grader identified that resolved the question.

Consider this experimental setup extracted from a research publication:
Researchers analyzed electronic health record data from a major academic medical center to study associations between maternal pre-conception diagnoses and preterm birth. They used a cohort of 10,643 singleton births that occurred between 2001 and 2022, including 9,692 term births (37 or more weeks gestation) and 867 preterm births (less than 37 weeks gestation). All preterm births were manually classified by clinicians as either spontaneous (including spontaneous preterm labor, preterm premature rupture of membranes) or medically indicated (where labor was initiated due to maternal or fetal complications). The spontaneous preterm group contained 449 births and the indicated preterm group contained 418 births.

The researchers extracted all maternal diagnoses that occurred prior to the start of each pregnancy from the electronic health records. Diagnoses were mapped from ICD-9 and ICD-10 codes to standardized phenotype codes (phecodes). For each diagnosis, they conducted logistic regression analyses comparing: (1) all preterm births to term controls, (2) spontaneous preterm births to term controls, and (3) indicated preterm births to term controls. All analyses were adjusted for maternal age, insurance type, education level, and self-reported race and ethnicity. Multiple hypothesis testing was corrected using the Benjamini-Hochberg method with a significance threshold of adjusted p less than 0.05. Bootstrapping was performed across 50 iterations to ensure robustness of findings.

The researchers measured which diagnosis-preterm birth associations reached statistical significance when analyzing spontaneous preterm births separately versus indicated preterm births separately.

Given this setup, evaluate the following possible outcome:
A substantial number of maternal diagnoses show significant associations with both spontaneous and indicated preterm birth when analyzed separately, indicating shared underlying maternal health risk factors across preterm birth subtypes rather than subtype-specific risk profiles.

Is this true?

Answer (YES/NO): NO